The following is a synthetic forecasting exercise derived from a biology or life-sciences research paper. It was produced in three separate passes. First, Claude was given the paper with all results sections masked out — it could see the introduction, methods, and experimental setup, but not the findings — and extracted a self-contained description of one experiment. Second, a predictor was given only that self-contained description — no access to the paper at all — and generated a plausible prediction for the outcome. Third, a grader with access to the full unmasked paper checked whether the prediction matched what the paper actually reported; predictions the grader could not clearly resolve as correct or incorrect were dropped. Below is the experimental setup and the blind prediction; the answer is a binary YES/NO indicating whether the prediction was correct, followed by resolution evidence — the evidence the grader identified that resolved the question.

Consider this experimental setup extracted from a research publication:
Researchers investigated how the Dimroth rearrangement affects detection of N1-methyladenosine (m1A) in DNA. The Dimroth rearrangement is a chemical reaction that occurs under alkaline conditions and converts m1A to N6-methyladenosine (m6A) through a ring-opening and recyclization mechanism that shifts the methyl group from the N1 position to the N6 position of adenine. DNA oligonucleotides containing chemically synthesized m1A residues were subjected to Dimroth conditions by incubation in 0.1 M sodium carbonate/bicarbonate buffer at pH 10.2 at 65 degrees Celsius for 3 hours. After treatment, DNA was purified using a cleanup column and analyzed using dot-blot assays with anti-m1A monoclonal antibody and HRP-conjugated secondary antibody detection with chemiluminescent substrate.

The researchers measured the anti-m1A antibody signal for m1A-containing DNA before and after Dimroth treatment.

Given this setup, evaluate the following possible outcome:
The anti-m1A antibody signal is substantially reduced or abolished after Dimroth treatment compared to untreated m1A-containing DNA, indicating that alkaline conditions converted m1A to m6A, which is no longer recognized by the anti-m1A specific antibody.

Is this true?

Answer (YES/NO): YES